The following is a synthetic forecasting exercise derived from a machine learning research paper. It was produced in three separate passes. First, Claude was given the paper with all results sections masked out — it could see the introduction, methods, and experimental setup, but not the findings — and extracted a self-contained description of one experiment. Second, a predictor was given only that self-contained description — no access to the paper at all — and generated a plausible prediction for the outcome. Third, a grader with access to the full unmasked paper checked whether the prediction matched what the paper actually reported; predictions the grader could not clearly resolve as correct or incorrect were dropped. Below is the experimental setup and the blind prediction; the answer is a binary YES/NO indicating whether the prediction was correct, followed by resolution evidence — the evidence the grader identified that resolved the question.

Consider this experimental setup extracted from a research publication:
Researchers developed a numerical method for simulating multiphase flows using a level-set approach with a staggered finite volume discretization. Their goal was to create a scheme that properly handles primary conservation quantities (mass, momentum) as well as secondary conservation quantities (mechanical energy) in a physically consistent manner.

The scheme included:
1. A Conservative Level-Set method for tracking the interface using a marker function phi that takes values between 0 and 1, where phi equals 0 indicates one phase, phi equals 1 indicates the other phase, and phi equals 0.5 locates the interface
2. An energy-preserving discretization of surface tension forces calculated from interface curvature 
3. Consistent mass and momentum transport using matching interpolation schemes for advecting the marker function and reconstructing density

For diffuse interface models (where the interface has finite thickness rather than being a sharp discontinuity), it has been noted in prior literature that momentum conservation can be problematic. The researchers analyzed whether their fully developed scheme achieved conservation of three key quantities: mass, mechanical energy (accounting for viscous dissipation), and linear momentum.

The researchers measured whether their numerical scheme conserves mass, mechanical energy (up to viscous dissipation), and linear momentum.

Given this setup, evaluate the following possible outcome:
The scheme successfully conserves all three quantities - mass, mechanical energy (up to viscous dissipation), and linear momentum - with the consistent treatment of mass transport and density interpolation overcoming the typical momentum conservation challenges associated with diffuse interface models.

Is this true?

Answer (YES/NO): NO